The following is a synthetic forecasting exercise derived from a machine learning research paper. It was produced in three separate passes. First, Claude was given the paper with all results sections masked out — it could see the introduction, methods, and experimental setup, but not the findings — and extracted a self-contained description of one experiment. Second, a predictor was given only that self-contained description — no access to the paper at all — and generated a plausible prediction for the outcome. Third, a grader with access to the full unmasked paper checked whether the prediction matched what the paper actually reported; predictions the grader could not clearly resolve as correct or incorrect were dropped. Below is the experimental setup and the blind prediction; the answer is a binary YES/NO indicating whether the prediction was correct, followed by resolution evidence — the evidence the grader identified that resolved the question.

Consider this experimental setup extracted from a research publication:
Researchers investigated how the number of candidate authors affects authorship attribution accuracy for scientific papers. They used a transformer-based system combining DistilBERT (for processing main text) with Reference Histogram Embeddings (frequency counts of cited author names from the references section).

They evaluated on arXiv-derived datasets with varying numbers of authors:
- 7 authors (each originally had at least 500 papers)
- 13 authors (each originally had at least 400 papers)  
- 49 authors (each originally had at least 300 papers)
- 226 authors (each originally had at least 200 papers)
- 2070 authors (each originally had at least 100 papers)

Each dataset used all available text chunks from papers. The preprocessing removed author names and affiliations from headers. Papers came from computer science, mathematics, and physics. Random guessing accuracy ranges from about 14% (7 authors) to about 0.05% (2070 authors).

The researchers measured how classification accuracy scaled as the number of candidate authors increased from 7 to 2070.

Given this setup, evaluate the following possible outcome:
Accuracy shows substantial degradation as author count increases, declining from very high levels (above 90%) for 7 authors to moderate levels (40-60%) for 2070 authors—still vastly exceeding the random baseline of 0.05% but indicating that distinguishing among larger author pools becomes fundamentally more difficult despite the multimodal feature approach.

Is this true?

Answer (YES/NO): NO